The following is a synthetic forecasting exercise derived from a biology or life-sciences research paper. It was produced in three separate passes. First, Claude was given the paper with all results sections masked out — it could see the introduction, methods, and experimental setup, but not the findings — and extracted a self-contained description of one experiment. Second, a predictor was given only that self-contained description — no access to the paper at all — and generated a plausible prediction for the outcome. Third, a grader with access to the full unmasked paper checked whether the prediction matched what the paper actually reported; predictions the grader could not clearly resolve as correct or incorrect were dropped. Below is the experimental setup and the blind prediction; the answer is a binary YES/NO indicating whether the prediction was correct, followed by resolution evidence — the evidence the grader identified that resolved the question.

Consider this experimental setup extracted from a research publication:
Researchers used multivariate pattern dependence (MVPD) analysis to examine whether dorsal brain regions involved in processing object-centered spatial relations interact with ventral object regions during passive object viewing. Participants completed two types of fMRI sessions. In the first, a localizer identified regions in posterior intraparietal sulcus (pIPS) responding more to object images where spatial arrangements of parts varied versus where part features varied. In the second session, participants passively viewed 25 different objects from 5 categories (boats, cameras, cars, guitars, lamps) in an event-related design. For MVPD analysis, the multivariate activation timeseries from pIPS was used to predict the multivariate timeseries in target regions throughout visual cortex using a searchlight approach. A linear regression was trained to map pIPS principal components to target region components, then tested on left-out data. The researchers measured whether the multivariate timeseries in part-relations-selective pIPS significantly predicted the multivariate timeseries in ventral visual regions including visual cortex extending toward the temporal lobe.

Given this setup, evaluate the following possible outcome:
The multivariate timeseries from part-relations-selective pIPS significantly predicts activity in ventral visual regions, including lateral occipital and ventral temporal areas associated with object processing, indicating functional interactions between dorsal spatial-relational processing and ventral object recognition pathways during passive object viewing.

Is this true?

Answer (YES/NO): YES